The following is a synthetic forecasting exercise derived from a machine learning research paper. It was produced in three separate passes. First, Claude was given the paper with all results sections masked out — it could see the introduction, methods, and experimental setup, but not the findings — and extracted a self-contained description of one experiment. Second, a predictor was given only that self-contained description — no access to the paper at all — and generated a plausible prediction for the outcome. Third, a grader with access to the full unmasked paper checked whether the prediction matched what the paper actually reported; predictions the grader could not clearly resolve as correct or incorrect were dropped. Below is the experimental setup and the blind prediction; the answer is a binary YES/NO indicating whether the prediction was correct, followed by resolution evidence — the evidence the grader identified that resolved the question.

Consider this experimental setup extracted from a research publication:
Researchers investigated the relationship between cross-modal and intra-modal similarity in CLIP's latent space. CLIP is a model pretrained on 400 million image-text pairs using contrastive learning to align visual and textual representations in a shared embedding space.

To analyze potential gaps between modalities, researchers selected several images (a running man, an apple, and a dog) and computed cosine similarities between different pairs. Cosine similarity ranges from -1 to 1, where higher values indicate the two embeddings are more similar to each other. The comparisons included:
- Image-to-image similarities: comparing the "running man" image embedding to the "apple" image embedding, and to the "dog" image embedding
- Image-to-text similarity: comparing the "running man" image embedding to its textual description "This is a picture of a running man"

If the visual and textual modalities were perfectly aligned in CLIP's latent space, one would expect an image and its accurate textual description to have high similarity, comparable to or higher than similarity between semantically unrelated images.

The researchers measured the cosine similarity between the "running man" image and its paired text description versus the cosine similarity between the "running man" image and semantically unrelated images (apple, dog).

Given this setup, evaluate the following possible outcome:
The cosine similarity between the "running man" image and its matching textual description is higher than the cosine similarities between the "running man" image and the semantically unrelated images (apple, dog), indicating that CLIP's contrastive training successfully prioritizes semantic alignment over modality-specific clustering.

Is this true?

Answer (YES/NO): NO